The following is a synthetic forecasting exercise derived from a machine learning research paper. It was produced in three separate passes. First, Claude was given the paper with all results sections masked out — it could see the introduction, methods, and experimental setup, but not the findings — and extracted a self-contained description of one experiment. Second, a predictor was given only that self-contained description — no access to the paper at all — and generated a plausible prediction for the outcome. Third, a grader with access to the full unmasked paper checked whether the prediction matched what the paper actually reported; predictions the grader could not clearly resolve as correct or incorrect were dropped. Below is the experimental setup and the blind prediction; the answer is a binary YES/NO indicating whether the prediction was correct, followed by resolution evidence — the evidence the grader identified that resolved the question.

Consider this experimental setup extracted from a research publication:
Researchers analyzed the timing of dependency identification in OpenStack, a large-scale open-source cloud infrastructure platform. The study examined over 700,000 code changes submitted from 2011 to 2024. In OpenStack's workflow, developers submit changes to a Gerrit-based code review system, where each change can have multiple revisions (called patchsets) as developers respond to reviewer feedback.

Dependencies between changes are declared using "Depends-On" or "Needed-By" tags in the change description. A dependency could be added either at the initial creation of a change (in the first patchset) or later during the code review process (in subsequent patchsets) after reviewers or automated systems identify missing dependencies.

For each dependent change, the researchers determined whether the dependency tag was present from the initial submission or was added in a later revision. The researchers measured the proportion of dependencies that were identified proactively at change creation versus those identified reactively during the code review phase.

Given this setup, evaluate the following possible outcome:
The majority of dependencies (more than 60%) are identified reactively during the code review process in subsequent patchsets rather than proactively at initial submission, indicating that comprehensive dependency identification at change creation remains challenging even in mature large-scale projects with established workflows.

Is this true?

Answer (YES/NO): NO